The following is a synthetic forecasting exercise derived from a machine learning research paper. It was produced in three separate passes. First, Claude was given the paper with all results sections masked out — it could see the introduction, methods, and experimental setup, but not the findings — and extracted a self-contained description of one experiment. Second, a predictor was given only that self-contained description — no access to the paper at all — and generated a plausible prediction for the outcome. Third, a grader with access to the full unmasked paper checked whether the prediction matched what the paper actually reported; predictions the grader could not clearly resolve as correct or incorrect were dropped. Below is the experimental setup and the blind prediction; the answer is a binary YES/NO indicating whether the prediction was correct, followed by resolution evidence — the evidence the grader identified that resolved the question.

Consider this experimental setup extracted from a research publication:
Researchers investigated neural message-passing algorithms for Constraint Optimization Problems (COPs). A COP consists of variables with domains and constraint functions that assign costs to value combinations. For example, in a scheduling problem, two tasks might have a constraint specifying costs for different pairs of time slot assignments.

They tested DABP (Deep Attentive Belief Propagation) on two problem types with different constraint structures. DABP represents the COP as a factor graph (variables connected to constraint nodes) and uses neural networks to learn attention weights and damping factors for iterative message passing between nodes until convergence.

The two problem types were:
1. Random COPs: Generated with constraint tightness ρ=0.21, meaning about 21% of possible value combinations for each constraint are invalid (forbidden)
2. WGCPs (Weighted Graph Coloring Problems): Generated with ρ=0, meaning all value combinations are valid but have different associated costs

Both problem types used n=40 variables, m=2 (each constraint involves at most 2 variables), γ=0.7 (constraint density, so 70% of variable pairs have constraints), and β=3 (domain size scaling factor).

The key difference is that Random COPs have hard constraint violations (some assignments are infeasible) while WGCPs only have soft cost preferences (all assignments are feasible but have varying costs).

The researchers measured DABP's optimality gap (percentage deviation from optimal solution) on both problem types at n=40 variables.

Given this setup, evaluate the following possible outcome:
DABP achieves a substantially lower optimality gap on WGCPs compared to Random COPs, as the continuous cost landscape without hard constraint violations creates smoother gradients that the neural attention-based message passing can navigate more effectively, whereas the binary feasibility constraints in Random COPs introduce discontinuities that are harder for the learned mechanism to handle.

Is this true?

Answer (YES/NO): YES